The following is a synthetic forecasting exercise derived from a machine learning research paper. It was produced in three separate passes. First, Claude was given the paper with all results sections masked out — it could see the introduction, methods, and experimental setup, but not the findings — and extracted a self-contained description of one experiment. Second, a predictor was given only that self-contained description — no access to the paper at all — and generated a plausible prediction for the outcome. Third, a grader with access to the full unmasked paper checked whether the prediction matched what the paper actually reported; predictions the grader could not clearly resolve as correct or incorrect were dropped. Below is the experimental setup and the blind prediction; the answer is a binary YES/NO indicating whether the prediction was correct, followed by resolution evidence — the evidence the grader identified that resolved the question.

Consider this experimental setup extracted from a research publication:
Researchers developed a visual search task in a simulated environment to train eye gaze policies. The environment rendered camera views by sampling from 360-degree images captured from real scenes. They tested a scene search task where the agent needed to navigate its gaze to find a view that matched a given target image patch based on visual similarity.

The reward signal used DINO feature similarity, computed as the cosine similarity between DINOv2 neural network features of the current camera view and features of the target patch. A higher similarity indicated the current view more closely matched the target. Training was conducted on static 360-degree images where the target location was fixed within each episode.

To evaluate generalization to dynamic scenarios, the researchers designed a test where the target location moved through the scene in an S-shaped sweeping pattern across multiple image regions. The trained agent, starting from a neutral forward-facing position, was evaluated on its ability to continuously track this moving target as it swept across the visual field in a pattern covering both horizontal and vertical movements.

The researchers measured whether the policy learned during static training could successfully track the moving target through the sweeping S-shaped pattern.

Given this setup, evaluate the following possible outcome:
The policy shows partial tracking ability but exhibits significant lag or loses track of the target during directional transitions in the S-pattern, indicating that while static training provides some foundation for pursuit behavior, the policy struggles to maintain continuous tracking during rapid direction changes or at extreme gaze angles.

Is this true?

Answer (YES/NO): NO